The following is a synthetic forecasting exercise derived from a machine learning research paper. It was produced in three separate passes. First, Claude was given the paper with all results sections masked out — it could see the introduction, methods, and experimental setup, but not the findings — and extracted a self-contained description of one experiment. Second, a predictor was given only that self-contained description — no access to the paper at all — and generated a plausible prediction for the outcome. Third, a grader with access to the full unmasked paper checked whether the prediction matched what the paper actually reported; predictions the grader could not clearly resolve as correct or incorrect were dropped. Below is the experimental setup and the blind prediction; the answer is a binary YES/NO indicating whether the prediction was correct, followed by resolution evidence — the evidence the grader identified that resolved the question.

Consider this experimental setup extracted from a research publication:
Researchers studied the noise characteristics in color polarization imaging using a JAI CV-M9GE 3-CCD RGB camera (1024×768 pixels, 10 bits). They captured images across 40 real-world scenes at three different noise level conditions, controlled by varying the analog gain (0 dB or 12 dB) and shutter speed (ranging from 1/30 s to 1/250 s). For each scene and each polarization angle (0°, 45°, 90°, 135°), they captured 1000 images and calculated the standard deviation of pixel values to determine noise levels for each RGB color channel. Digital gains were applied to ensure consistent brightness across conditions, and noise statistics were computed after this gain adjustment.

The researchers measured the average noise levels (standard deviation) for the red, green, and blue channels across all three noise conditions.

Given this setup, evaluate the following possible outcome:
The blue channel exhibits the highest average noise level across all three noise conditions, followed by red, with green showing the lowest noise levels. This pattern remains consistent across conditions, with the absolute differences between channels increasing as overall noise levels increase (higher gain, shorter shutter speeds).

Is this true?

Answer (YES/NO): YES